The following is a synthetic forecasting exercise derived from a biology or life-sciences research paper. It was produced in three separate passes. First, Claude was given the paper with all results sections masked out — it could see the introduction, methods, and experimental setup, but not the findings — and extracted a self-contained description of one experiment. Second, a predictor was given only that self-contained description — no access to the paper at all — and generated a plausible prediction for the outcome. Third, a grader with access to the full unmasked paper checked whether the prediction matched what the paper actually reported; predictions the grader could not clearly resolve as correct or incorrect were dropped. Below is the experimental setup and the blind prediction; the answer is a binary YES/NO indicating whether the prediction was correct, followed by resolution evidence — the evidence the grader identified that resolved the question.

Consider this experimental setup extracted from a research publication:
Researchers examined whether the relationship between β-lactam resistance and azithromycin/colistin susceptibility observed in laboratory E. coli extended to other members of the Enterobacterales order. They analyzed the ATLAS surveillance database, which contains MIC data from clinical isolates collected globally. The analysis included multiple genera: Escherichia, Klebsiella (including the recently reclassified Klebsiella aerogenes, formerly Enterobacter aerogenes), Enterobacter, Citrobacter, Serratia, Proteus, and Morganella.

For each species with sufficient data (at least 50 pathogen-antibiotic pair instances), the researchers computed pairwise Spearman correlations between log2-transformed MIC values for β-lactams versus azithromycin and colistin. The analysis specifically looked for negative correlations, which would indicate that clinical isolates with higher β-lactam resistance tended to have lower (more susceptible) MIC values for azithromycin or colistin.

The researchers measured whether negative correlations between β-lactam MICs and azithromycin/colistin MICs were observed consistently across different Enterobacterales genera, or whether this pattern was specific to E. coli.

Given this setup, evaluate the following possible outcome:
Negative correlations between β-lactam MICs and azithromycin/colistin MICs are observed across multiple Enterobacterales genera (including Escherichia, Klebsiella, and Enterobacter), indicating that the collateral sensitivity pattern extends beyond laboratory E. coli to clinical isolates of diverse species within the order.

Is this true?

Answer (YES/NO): YES